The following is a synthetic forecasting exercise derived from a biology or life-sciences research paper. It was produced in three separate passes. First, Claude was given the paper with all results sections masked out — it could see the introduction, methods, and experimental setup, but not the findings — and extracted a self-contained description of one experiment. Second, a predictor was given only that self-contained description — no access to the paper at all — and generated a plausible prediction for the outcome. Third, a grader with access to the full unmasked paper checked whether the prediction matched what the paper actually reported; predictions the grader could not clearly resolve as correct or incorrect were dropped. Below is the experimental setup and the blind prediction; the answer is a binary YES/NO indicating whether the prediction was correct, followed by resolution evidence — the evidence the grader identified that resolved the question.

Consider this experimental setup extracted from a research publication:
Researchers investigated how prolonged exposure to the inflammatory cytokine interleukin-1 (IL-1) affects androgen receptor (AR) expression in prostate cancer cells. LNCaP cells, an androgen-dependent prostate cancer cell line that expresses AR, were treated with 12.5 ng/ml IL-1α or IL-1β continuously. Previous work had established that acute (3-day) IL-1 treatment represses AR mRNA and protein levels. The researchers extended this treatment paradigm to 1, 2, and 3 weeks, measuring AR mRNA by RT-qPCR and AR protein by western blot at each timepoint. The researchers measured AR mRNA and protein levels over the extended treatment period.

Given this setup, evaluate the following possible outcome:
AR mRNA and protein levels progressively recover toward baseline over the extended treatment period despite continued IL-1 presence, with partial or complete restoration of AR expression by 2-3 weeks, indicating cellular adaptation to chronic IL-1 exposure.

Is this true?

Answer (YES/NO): YES